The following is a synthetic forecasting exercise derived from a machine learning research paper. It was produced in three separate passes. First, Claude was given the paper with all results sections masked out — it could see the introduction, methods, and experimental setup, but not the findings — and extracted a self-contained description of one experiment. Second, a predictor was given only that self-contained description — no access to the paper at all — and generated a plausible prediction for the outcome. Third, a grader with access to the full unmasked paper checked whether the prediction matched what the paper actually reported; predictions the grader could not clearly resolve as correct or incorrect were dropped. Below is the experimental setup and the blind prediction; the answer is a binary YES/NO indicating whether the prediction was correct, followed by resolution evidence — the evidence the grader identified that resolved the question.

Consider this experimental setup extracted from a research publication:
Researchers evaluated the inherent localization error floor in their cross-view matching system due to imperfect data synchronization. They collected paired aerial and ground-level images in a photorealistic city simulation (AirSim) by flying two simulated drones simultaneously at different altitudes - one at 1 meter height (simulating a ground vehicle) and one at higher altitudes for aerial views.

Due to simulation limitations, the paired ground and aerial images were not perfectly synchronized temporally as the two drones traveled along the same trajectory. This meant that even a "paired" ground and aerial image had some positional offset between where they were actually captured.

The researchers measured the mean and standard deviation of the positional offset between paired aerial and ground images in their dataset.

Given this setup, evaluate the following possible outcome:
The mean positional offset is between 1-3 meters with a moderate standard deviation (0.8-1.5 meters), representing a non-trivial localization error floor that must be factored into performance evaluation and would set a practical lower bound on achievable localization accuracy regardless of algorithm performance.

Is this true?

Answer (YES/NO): NO